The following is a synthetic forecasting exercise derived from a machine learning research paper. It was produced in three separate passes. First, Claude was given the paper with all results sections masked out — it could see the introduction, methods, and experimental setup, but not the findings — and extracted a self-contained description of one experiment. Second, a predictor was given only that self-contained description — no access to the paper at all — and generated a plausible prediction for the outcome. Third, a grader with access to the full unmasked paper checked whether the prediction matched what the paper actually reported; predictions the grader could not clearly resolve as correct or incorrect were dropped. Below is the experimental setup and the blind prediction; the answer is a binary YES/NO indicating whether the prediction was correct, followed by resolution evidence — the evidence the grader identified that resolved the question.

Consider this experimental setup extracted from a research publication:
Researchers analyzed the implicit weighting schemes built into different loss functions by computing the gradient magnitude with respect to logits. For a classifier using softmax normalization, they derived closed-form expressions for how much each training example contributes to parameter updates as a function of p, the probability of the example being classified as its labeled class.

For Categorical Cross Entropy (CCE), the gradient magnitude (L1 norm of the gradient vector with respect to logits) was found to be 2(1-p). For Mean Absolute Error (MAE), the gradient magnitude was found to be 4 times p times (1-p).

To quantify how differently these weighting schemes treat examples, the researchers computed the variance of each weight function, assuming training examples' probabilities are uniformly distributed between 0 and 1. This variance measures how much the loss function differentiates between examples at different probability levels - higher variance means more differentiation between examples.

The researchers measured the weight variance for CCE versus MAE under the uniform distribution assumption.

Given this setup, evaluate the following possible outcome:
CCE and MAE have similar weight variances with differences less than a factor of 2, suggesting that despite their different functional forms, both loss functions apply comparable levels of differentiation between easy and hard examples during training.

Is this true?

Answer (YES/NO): NO